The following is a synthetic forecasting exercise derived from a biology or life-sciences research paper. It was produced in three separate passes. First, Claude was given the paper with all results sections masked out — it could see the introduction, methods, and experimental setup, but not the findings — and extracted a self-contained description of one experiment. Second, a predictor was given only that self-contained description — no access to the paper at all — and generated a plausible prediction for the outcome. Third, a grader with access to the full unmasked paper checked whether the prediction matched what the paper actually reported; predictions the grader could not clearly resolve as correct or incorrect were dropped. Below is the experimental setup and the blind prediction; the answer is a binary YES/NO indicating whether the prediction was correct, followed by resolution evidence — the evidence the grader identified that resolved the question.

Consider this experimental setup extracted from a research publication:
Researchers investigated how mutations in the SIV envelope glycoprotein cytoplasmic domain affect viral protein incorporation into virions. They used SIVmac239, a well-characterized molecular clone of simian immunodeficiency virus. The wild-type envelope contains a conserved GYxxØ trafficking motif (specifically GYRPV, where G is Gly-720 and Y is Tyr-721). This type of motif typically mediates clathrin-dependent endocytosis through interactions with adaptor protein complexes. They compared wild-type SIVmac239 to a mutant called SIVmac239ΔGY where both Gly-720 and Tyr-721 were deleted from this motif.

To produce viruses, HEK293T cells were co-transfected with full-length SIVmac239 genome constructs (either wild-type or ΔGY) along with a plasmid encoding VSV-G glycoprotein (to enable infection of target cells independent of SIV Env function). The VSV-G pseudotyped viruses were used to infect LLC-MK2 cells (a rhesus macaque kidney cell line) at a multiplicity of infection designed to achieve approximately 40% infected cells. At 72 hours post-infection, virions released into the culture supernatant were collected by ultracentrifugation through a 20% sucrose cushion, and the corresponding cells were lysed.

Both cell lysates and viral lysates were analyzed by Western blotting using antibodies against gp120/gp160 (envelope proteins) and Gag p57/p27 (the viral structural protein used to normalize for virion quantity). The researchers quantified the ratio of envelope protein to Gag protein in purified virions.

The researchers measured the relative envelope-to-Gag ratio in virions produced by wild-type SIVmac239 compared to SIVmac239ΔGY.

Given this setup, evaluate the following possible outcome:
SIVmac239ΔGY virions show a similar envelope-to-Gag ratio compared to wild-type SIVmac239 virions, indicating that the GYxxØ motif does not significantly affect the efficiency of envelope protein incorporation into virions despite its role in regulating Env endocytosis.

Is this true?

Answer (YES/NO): NO